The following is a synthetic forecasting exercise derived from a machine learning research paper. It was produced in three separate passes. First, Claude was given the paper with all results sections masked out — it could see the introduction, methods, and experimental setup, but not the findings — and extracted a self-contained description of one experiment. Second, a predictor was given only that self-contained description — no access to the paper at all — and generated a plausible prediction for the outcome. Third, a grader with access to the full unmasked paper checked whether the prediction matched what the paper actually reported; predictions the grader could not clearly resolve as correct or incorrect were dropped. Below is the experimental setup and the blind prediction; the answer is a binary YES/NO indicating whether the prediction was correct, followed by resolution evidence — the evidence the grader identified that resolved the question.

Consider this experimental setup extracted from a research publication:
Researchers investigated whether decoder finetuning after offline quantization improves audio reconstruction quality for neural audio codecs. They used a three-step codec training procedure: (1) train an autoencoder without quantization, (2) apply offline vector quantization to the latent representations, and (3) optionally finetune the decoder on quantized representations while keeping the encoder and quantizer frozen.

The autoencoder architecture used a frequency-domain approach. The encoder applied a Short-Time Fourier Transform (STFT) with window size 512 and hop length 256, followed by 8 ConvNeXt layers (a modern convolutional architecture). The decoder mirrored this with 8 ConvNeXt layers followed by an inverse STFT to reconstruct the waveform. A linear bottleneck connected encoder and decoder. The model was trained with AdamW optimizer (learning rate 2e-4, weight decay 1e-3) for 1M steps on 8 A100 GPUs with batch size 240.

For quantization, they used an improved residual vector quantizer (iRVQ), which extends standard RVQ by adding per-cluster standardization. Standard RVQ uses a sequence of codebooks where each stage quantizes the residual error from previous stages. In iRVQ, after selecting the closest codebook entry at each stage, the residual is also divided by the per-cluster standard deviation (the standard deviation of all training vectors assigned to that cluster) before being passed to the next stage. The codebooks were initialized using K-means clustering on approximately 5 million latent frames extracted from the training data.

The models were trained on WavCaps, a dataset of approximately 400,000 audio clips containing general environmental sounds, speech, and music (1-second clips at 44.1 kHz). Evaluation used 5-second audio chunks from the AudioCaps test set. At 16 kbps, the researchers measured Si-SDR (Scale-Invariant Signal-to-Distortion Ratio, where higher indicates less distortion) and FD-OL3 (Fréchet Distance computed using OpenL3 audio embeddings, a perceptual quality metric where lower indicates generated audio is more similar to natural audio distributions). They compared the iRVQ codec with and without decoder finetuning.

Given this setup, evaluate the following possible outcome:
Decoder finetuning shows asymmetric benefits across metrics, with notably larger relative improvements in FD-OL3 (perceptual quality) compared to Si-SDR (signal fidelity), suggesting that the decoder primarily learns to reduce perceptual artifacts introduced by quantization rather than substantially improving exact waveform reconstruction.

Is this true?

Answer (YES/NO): YES